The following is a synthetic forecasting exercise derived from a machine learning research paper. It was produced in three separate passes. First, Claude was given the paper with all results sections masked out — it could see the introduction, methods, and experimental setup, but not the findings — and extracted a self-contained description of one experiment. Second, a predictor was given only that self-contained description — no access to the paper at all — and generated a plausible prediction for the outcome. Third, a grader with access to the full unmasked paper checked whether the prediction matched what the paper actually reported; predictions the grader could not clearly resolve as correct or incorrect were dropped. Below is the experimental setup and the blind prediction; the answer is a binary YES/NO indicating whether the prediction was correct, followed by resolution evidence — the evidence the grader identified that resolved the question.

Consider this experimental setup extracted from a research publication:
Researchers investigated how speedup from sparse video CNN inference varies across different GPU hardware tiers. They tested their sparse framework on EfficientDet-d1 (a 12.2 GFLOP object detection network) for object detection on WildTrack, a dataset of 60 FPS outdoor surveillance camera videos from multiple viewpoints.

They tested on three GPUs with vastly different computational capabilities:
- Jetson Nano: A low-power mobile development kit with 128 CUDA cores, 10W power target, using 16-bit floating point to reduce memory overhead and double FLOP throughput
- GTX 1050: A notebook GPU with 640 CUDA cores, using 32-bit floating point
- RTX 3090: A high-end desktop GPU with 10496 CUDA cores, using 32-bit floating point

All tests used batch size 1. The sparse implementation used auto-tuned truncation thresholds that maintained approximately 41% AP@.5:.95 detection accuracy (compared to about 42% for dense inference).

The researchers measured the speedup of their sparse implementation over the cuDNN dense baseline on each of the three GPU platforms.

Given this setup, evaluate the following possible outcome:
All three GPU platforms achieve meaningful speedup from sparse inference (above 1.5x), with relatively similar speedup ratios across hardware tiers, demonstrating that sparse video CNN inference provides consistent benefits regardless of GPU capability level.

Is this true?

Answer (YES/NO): NO